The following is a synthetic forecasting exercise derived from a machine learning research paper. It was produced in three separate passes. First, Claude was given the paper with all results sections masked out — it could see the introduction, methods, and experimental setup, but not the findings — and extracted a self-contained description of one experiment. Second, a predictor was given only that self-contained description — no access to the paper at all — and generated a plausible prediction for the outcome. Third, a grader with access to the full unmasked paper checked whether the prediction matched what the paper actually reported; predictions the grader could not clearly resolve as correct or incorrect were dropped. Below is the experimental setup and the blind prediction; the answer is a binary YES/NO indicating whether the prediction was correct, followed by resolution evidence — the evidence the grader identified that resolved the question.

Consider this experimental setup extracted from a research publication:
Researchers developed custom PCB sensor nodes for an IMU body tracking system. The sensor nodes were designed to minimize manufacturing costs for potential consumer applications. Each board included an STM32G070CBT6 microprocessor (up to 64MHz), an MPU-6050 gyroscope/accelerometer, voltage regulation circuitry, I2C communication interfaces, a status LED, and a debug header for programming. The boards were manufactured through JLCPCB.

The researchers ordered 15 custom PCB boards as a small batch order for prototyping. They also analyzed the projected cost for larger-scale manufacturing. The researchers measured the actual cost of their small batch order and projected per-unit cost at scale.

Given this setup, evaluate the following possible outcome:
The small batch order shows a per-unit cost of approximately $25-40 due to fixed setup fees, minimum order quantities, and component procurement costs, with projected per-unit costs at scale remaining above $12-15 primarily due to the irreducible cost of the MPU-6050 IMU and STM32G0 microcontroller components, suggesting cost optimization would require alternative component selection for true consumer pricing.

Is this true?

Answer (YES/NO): NO